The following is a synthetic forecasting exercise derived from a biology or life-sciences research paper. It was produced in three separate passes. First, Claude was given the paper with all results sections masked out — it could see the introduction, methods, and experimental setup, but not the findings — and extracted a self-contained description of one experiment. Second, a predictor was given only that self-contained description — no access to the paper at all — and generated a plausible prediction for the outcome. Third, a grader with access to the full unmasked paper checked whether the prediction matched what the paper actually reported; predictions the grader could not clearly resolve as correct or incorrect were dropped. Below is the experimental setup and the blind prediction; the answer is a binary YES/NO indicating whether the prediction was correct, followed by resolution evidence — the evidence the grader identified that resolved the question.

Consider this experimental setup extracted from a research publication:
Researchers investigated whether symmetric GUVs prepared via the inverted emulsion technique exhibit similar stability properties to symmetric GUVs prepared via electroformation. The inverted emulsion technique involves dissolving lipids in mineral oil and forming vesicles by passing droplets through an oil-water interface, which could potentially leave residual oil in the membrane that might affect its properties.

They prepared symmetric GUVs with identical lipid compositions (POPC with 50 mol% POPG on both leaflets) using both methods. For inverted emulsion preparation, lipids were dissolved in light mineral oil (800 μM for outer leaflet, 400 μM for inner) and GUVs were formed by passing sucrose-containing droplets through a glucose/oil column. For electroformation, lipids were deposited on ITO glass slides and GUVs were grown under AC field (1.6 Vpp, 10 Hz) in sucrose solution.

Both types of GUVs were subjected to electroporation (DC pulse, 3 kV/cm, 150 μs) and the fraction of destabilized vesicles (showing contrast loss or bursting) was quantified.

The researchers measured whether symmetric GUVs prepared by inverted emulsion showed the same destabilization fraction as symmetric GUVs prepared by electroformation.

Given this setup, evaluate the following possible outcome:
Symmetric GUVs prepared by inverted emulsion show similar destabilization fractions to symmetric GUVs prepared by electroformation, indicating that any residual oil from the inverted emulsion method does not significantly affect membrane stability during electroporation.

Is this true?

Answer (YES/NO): NO